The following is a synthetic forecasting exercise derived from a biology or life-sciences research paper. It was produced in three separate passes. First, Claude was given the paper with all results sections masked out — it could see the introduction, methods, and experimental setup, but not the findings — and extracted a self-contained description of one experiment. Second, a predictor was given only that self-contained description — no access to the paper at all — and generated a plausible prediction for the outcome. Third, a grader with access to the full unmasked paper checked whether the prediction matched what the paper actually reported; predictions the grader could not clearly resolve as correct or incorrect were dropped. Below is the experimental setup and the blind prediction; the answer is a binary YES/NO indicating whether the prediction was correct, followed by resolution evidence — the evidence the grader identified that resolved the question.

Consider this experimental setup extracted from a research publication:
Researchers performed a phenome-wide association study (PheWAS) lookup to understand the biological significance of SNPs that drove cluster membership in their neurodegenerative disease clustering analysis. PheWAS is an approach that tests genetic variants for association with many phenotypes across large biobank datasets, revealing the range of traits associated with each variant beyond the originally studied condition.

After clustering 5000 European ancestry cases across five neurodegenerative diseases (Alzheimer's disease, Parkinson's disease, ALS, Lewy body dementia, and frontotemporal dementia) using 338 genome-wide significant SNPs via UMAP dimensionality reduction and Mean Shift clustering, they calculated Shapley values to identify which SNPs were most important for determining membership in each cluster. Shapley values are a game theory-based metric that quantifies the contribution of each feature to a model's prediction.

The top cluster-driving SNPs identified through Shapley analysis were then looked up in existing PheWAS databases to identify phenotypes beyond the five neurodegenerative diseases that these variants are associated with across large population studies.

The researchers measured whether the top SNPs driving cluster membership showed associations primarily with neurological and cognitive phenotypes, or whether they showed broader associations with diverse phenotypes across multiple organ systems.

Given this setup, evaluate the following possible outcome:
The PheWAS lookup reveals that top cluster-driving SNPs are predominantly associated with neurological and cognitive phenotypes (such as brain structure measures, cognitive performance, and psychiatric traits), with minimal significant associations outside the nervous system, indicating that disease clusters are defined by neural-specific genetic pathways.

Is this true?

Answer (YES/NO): NO